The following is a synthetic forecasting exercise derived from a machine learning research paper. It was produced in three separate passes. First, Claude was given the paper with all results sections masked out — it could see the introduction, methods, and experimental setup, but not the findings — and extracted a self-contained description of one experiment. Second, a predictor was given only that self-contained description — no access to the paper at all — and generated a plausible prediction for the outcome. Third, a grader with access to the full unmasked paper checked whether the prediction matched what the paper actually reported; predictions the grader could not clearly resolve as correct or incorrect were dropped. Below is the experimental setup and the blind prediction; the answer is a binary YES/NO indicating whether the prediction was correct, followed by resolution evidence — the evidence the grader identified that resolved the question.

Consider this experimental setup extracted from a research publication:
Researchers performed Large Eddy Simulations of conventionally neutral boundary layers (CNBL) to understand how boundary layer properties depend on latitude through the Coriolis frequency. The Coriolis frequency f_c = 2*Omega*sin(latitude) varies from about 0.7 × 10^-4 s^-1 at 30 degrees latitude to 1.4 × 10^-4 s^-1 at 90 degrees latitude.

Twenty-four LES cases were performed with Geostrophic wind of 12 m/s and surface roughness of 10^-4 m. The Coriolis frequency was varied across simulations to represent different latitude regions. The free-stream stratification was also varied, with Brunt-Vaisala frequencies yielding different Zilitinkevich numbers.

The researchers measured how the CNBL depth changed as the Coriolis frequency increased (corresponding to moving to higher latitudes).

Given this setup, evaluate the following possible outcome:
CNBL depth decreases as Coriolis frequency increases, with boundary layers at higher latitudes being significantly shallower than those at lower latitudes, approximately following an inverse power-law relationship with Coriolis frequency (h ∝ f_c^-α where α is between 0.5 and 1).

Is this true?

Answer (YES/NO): NO